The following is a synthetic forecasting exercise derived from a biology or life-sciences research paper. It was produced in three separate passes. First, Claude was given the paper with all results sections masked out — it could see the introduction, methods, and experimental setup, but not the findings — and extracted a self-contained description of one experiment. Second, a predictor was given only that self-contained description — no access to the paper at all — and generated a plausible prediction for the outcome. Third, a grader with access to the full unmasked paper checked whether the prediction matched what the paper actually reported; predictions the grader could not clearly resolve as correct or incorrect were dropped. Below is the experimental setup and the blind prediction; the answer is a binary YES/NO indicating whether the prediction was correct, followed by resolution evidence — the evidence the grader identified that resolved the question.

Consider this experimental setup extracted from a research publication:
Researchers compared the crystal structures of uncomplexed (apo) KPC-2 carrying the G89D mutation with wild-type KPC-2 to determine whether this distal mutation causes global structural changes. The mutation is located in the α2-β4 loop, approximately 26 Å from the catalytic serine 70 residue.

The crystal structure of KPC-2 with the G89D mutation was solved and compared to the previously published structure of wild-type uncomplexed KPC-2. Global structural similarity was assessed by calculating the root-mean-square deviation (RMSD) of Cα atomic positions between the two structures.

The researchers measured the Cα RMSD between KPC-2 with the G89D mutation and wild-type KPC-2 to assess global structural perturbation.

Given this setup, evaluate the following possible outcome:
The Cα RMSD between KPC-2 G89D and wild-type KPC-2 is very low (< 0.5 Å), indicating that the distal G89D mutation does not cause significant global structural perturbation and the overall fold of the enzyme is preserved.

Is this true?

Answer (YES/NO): YES